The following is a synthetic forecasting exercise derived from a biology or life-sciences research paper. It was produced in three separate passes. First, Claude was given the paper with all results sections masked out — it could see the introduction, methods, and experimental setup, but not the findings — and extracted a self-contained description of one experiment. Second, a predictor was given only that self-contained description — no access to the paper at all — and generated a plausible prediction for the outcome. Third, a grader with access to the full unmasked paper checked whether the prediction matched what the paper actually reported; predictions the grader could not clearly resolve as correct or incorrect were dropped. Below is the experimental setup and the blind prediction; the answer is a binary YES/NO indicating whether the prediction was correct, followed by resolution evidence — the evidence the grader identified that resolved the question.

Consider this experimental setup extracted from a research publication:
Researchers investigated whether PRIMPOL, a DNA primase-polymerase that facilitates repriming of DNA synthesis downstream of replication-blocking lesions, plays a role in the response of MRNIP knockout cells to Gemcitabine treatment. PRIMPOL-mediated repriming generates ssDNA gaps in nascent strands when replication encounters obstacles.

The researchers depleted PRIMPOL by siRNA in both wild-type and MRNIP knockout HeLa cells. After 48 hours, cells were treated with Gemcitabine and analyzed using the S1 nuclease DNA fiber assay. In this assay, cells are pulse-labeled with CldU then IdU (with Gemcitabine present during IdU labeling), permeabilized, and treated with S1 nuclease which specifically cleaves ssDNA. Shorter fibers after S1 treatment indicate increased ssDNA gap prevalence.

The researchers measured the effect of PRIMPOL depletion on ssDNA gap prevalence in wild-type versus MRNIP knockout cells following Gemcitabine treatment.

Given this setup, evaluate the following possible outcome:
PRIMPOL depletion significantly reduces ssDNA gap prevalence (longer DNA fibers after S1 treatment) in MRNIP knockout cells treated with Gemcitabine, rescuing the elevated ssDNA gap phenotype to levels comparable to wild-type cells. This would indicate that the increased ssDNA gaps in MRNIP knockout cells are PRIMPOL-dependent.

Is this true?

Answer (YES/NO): NO